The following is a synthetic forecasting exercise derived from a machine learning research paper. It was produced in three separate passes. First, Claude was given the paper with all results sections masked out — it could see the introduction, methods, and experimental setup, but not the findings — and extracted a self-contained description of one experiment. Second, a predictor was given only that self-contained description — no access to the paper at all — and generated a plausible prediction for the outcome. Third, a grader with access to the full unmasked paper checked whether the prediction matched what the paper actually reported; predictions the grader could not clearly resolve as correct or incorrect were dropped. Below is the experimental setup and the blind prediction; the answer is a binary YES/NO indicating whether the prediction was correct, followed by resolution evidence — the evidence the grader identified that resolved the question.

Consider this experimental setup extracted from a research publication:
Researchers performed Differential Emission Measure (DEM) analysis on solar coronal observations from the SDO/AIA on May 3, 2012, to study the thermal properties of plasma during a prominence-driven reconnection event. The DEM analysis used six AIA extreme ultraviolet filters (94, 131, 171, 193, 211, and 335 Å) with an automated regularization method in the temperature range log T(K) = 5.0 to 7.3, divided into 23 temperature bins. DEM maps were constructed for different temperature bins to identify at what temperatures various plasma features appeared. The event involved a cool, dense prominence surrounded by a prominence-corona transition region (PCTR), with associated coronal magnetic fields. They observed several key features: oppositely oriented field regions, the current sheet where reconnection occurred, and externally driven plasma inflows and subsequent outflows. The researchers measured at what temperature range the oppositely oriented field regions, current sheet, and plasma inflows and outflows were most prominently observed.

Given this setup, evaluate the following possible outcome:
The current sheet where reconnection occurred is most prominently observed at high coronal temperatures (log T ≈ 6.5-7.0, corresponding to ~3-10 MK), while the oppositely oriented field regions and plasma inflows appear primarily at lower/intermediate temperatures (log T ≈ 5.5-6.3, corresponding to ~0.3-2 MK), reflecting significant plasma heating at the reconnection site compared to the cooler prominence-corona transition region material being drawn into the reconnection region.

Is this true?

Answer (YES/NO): NO